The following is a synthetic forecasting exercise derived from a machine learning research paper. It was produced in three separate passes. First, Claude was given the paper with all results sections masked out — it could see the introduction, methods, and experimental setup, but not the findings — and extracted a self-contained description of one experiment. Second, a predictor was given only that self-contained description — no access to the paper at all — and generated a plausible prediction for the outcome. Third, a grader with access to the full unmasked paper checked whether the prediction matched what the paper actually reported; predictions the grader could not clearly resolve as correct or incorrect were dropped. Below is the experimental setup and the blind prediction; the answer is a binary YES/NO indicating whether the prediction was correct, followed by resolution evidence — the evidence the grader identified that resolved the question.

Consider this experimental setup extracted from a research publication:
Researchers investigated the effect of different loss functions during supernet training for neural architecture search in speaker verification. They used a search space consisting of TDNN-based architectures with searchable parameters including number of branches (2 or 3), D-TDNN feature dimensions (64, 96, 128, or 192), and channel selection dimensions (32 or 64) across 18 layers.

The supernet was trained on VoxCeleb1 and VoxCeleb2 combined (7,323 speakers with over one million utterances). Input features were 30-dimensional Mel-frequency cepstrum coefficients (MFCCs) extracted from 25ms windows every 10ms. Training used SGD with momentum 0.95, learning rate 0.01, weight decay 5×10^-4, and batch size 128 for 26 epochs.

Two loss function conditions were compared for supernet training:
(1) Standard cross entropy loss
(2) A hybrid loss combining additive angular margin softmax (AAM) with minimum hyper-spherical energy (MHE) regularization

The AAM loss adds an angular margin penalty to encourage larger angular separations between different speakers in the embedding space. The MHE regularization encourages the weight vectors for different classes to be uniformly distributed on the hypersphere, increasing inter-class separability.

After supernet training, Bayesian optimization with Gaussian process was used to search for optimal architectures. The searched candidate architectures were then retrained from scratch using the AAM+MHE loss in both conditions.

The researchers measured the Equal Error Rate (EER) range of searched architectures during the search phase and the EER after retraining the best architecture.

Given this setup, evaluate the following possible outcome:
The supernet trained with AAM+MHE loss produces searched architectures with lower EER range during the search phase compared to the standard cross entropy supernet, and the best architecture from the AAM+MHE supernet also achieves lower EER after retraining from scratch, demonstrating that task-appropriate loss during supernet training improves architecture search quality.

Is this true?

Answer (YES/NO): NO